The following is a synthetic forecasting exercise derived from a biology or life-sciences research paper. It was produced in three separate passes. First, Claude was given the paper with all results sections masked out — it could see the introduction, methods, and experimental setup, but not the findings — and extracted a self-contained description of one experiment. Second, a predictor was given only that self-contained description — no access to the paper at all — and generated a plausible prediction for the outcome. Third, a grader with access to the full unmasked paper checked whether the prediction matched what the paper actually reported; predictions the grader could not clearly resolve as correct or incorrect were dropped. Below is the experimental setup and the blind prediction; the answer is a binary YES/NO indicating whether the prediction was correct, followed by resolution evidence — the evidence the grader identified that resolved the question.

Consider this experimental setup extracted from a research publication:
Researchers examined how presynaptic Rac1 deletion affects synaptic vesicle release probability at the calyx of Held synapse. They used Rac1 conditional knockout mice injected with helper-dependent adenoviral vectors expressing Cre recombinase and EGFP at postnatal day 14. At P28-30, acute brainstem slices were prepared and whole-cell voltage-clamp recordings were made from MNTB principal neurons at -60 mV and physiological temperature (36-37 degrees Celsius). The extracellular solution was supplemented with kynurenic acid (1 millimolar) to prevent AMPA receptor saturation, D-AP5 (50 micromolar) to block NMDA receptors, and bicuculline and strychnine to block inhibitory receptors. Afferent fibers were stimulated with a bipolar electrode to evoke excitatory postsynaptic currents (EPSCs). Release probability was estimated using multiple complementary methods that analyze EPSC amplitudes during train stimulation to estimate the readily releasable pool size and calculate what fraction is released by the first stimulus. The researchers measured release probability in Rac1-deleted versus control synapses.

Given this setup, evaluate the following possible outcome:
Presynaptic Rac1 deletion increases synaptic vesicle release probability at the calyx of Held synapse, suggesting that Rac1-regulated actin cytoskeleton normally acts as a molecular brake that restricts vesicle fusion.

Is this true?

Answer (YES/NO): YES